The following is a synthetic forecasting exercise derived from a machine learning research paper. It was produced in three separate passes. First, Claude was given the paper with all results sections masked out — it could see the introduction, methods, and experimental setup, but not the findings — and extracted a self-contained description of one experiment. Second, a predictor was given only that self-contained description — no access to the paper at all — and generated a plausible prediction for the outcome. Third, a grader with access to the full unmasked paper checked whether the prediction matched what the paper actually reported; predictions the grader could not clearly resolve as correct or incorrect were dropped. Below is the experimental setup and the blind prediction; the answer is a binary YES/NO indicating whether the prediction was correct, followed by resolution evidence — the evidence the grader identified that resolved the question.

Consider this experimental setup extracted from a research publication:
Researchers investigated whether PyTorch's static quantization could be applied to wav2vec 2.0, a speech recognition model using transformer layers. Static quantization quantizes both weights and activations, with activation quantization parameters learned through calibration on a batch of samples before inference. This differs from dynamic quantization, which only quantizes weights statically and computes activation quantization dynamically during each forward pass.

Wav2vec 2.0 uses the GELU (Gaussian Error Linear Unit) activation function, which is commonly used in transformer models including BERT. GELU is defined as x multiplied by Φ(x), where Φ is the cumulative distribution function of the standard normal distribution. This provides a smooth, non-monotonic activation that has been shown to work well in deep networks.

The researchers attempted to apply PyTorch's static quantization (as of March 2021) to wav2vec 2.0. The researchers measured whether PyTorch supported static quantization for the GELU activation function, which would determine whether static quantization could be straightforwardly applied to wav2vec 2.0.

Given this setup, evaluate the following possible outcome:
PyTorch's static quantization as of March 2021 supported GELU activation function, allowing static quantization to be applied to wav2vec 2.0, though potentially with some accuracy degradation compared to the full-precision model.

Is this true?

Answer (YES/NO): NO